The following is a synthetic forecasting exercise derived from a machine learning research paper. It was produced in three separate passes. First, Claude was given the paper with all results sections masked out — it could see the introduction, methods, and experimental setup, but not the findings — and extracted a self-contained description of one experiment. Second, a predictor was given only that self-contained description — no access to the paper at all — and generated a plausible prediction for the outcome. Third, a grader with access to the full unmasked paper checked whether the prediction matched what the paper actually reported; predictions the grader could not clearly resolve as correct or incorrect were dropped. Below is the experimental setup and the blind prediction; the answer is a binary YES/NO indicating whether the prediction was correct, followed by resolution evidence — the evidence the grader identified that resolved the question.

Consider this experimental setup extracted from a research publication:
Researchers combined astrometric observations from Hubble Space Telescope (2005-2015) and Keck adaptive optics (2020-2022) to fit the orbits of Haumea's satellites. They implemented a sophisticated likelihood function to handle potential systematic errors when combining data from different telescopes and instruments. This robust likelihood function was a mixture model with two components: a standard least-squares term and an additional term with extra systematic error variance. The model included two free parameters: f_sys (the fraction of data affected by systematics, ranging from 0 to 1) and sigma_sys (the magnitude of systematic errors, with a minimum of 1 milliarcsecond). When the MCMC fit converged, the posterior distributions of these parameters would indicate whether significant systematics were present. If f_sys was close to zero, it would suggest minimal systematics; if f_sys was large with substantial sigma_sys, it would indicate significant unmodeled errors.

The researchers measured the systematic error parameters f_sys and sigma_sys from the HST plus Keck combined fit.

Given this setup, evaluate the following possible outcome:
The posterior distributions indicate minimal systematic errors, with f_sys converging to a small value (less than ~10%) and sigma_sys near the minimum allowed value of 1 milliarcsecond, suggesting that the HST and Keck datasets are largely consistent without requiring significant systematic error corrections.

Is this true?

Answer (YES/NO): NO